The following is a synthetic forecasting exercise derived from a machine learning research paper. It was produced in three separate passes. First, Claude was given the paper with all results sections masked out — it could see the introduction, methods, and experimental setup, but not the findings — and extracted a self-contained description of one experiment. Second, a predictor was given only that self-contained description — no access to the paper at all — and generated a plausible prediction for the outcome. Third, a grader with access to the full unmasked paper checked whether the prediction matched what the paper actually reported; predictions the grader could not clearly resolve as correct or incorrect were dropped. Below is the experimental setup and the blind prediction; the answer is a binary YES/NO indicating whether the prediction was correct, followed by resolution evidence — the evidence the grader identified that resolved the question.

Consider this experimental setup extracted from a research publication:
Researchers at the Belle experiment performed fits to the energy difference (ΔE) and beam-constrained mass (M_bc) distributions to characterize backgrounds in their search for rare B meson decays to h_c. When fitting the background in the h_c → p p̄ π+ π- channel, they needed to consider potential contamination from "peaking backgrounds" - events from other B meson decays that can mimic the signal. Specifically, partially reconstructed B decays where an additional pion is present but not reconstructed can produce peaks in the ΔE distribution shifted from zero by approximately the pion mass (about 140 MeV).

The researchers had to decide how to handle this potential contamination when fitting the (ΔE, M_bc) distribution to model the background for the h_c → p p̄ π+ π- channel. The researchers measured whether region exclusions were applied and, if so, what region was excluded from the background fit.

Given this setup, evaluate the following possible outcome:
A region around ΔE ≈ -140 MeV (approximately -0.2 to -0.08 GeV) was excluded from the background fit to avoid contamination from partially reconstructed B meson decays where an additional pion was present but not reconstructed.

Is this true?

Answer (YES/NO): NO